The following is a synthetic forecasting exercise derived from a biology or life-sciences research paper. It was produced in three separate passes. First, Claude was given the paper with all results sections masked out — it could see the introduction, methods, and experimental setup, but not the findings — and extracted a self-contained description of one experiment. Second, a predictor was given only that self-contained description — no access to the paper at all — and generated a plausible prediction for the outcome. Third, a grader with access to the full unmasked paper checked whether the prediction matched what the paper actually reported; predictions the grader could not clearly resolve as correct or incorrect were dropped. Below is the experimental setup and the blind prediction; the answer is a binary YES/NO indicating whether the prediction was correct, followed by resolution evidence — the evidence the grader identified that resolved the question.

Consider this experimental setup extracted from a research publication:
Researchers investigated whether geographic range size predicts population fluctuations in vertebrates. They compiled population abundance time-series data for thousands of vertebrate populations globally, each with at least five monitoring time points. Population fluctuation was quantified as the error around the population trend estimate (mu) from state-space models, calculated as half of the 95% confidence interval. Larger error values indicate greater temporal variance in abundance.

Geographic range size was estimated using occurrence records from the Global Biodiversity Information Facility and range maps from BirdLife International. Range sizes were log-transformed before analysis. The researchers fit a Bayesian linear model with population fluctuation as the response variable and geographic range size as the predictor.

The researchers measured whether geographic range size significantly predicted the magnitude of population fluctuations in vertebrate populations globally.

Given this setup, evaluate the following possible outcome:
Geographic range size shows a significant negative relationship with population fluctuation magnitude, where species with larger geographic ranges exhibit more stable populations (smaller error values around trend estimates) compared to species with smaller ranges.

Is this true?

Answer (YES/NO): NO